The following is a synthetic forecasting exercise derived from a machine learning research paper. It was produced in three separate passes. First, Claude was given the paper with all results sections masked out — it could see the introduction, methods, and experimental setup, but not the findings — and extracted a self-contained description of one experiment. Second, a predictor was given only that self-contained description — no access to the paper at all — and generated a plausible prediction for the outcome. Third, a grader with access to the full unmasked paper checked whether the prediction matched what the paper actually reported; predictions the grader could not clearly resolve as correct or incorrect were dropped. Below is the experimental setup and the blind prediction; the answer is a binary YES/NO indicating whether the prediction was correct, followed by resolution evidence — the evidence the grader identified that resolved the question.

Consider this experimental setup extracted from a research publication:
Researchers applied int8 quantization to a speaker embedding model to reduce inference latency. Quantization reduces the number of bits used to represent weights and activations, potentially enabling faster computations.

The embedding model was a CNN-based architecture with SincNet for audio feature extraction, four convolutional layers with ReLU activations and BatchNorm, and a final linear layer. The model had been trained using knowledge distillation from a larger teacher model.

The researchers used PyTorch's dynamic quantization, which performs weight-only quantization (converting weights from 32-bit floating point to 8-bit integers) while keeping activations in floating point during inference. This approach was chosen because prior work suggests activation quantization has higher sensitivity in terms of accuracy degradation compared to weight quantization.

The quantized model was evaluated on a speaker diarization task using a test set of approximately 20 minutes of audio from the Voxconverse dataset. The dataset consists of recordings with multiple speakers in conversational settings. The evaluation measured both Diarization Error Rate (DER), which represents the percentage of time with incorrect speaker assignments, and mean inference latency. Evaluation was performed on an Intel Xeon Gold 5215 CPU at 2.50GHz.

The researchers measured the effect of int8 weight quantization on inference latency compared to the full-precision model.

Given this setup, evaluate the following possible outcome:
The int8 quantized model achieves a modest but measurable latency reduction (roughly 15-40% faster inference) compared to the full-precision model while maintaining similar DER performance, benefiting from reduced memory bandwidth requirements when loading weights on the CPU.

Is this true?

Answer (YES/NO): NO